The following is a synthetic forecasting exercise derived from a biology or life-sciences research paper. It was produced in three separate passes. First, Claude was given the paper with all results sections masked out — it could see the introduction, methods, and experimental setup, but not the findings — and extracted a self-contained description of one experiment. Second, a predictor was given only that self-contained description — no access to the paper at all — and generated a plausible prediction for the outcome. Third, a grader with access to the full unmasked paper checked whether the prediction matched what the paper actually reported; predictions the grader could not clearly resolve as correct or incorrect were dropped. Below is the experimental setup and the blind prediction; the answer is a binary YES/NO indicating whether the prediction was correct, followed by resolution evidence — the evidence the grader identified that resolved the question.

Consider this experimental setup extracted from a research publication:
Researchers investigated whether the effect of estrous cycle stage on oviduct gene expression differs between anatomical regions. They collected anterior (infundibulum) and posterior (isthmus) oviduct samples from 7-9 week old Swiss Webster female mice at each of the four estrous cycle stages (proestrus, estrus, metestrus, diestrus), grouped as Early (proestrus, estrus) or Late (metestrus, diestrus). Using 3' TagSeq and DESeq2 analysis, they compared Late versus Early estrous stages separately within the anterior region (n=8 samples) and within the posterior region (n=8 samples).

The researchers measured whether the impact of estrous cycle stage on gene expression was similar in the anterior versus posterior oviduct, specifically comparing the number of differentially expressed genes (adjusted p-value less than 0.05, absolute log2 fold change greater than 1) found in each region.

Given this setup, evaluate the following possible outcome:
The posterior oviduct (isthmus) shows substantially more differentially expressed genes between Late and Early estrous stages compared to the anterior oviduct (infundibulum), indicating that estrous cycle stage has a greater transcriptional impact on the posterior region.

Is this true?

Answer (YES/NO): YES